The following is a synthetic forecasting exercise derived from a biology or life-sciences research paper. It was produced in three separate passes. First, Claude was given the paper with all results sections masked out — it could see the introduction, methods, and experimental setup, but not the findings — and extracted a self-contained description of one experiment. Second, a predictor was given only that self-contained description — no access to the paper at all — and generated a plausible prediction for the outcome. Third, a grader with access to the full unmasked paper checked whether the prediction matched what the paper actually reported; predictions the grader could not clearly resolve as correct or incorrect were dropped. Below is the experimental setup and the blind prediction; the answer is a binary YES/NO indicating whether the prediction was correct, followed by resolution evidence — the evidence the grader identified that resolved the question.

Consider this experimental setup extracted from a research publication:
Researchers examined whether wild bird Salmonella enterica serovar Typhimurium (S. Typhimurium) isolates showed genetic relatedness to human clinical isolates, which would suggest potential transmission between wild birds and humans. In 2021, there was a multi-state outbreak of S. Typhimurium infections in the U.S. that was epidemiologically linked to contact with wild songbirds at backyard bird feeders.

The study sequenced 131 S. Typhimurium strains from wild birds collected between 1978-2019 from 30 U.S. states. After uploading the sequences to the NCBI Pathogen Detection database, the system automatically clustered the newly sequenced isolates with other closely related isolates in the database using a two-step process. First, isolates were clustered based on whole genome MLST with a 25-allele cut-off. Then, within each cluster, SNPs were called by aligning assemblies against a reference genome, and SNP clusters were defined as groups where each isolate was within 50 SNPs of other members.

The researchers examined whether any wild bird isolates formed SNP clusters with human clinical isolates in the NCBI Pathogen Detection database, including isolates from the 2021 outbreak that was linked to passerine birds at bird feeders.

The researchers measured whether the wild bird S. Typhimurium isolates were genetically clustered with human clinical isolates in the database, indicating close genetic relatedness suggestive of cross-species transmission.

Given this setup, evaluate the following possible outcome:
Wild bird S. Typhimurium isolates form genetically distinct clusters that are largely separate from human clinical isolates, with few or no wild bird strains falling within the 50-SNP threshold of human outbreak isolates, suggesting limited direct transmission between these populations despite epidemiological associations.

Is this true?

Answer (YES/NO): NO